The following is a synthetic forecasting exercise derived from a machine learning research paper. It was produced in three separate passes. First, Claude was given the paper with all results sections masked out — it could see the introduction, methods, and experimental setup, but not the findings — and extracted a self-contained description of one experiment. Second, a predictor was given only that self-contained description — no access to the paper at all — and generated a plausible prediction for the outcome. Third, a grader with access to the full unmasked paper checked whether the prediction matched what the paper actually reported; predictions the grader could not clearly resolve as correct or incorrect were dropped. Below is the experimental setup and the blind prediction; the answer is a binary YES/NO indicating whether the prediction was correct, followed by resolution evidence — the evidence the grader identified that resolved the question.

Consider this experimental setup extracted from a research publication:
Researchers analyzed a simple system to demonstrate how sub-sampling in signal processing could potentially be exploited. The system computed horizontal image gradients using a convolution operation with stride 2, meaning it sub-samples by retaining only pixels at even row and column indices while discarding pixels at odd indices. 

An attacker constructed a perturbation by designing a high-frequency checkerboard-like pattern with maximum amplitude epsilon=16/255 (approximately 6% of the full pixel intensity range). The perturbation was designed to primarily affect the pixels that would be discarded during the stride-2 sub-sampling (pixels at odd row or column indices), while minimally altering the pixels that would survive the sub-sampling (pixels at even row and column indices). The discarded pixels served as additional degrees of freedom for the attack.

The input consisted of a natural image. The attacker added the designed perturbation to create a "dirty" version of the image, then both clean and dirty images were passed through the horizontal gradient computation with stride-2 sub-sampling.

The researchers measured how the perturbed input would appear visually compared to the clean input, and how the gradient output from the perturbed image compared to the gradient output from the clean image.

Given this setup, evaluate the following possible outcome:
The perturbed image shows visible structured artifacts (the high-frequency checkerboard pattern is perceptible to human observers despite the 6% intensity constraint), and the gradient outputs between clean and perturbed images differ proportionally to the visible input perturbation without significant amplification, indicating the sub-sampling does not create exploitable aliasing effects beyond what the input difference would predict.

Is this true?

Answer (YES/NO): NO